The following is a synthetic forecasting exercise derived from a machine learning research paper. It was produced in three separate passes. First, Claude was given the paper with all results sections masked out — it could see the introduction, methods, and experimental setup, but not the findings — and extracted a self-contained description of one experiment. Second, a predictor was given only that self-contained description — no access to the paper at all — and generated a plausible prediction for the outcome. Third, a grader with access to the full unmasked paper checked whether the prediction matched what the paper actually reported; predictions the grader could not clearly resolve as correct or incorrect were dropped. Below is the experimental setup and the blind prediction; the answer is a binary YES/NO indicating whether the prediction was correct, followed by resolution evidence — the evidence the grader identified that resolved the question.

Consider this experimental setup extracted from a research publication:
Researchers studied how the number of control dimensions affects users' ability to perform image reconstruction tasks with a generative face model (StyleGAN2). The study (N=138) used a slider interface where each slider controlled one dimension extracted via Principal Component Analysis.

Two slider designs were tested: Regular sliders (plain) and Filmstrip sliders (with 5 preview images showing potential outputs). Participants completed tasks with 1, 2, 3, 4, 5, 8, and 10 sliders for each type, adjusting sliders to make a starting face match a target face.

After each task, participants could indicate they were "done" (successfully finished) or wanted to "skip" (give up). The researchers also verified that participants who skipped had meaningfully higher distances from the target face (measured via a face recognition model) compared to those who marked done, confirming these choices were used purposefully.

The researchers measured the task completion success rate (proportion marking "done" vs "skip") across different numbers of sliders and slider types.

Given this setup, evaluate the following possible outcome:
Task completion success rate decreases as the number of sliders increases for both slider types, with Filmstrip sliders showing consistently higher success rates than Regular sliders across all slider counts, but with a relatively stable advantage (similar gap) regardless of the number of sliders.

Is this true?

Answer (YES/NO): NO